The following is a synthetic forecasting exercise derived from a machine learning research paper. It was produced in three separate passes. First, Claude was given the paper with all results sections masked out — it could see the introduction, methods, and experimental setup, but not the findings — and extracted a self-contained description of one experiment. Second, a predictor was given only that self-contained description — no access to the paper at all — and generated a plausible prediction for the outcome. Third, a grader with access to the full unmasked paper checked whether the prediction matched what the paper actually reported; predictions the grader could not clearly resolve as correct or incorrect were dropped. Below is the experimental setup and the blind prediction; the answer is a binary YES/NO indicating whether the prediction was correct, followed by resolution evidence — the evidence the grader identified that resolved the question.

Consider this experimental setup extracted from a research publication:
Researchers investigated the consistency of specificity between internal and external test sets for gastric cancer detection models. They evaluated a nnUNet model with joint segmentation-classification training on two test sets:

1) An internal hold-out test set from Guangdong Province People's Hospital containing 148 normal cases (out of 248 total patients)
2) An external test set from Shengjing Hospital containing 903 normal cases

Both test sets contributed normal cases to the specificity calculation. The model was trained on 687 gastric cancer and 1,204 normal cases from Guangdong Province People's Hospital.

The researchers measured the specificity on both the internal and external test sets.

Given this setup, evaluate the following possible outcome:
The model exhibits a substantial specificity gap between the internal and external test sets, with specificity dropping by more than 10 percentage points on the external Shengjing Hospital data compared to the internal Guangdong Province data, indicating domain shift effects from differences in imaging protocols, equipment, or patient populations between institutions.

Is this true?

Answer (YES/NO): NO